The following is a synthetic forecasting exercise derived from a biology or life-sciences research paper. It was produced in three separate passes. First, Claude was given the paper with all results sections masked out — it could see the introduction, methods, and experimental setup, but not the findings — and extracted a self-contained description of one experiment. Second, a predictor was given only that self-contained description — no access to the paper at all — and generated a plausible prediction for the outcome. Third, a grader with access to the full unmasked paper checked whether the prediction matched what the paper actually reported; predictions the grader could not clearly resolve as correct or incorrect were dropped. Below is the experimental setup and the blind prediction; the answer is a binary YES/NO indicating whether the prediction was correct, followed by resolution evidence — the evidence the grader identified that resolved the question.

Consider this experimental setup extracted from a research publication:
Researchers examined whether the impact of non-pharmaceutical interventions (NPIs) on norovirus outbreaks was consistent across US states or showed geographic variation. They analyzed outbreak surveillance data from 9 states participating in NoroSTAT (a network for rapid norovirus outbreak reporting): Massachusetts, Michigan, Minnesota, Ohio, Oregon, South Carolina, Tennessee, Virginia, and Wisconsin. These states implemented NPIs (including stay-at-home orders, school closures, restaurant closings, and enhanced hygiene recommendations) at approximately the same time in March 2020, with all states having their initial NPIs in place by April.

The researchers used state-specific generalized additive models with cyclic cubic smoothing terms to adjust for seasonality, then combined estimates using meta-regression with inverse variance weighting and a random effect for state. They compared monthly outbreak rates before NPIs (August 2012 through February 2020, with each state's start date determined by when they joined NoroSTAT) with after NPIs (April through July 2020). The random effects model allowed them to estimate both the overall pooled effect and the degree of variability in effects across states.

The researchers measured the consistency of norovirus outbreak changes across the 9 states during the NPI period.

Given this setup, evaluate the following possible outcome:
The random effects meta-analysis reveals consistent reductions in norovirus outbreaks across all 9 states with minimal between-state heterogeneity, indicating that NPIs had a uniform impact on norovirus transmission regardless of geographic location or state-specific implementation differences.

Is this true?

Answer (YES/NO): YES